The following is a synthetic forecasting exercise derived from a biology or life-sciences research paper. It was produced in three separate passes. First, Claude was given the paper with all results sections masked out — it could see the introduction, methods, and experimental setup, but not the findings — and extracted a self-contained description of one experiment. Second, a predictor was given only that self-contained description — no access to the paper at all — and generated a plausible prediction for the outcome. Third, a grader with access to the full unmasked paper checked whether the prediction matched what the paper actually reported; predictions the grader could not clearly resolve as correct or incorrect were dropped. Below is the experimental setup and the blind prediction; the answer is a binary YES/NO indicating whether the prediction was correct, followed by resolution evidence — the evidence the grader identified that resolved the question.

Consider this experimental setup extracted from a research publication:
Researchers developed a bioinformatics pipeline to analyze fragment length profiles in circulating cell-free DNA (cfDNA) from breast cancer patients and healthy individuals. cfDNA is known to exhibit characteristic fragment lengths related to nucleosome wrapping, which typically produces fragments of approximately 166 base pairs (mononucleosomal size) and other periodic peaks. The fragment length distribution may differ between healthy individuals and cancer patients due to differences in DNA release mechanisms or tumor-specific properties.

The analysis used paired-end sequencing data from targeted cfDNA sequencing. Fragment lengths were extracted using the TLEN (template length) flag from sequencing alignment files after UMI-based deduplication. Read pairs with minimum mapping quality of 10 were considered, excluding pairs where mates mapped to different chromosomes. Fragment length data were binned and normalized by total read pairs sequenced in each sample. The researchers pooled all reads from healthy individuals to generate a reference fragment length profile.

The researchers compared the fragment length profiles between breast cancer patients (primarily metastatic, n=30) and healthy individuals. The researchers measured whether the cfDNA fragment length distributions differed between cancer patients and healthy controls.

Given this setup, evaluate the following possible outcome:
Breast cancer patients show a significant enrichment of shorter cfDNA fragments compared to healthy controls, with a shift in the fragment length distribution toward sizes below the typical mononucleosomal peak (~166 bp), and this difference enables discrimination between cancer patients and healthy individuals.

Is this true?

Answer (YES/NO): YES